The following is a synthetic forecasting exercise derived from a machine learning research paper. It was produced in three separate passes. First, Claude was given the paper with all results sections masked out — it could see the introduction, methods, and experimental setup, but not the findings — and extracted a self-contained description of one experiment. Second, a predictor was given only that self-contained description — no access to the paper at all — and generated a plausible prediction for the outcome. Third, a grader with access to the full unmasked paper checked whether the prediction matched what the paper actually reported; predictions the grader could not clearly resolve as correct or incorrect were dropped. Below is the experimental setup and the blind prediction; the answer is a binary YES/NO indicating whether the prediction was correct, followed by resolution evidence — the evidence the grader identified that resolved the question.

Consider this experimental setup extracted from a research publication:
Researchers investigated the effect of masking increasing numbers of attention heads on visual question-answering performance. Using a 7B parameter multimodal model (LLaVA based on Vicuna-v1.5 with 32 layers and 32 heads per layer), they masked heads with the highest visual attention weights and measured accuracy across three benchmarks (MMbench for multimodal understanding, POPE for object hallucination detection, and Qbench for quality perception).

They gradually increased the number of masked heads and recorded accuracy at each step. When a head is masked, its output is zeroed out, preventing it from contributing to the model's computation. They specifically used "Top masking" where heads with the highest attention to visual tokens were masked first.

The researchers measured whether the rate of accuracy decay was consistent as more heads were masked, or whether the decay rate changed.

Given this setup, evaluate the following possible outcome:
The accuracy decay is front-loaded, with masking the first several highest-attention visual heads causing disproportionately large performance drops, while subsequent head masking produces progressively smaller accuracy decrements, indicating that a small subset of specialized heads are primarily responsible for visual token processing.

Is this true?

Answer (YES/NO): NO